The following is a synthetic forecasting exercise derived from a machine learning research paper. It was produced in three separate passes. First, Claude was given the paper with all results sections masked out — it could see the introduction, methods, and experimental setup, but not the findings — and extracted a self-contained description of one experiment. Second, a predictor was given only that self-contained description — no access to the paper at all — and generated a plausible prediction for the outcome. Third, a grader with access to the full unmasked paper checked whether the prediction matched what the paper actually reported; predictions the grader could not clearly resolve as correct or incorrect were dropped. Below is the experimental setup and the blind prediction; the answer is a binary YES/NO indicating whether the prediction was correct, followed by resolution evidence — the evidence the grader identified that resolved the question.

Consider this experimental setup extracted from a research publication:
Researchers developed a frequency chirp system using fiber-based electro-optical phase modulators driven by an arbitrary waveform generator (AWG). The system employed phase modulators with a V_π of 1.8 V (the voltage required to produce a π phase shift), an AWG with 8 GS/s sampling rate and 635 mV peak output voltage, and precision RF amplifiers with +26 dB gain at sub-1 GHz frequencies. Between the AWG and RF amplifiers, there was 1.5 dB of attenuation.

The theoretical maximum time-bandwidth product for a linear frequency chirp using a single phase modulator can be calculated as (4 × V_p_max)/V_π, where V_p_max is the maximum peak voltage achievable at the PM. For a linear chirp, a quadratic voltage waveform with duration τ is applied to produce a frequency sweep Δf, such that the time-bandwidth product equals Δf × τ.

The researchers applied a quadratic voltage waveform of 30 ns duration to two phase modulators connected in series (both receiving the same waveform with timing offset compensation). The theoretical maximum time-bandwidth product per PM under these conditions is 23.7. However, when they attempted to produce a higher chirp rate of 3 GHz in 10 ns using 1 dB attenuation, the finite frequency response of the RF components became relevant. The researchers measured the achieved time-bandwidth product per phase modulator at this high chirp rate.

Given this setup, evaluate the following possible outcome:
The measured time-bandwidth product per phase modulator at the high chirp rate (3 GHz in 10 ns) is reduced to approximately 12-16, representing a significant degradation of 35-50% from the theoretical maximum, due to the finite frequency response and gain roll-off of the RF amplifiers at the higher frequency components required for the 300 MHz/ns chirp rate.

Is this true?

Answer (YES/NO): YES